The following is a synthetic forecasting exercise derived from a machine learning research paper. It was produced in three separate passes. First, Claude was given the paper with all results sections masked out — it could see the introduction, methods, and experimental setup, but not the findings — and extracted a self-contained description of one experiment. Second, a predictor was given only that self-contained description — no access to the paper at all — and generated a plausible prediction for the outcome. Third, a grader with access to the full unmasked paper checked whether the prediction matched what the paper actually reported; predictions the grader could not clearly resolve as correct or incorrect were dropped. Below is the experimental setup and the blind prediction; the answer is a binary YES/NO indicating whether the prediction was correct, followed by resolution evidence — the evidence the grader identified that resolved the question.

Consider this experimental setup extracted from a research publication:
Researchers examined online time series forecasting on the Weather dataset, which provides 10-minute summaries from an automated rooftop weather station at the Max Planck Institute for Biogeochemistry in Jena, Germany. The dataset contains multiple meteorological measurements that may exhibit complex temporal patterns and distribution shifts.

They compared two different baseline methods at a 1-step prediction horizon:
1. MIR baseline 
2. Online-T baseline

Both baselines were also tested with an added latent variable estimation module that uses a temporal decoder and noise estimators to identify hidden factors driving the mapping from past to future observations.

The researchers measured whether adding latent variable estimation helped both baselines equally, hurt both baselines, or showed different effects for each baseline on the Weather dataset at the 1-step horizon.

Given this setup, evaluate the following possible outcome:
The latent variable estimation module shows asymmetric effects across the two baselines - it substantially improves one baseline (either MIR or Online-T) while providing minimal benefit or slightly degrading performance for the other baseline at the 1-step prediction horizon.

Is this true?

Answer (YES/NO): NO